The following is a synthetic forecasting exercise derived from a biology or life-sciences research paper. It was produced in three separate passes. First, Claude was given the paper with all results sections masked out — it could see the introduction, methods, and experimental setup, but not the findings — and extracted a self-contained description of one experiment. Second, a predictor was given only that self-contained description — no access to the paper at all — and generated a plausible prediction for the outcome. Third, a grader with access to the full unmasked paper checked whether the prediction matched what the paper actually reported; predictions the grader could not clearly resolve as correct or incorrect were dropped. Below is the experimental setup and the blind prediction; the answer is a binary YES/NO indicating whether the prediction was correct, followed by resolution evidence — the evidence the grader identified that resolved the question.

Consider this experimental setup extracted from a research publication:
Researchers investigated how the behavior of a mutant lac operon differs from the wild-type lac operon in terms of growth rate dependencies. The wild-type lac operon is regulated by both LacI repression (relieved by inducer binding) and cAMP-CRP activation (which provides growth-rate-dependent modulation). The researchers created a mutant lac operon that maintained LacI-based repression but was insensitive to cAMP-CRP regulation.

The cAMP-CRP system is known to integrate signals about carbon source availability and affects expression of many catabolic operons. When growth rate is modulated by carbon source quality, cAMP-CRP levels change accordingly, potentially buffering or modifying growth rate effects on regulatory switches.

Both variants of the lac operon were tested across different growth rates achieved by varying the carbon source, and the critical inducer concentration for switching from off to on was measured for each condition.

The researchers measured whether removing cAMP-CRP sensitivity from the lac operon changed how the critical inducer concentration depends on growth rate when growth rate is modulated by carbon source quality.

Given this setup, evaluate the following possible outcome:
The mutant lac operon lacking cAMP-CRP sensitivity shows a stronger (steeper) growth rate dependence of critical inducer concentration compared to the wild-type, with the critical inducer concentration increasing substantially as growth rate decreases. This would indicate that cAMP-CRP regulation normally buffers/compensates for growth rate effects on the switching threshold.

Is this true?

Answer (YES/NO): NO